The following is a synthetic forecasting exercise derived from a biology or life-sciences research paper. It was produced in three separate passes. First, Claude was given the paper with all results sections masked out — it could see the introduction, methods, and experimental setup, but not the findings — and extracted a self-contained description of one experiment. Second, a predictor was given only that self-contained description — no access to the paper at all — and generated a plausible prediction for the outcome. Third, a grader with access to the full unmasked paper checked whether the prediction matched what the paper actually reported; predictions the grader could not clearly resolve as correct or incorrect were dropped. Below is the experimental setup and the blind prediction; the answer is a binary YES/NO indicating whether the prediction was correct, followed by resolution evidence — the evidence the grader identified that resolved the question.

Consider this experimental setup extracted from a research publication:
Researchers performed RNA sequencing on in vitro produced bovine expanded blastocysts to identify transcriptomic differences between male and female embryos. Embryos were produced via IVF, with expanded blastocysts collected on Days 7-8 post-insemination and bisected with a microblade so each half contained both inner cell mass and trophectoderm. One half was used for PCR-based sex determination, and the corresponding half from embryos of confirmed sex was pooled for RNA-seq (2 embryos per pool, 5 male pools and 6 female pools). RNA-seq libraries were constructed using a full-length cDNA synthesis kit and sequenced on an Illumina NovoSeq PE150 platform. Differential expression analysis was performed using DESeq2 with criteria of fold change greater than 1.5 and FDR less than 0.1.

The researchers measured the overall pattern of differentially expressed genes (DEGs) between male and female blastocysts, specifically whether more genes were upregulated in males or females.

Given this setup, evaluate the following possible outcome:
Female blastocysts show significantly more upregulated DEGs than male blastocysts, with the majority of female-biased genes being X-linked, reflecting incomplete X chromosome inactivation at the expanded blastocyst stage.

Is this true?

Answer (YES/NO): NO